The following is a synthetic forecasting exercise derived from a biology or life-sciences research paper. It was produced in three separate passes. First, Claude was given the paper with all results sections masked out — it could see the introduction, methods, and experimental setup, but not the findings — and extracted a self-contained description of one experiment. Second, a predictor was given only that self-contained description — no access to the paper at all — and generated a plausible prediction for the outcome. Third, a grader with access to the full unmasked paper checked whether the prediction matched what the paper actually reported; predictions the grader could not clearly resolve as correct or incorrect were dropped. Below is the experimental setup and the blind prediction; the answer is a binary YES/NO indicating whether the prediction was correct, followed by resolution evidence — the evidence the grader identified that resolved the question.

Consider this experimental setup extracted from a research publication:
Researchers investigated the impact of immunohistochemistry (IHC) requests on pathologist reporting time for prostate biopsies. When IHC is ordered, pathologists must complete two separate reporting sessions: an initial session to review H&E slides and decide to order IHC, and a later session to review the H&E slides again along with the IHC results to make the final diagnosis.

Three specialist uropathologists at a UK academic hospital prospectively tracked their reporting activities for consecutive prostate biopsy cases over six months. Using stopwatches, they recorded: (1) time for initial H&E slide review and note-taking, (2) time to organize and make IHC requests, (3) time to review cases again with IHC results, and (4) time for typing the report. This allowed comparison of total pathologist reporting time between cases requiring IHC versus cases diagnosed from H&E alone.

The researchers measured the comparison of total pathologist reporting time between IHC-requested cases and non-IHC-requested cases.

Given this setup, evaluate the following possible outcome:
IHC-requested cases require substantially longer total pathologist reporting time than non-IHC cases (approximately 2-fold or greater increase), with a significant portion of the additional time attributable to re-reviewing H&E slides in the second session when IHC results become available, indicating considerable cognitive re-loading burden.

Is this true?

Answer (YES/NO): YES